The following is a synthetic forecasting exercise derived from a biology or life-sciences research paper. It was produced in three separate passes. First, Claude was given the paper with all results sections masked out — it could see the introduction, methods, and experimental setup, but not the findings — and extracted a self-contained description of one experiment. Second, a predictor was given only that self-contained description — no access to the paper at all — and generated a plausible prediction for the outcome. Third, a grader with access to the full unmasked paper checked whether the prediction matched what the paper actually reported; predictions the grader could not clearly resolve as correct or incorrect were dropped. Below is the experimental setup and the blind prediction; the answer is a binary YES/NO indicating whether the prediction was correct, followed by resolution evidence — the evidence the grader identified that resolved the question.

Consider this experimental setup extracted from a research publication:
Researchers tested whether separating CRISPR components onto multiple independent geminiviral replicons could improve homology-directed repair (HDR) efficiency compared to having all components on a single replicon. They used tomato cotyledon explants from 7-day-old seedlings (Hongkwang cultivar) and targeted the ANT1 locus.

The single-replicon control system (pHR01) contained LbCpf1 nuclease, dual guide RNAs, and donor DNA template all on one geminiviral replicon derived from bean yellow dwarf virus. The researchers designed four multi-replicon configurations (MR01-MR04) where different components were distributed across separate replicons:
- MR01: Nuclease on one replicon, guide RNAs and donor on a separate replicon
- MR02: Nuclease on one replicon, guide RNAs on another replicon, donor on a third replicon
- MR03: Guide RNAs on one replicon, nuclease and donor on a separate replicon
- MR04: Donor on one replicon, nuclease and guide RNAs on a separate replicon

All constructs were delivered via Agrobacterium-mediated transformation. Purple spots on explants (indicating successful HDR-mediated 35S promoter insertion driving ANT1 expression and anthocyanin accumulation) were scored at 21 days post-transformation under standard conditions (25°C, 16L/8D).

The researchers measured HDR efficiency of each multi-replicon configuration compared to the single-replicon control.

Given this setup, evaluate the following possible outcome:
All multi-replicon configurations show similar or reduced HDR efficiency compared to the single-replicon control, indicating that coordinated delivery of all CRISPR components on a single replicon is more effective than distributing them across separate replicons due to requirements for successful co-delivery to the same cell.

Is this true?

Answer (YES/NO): NO